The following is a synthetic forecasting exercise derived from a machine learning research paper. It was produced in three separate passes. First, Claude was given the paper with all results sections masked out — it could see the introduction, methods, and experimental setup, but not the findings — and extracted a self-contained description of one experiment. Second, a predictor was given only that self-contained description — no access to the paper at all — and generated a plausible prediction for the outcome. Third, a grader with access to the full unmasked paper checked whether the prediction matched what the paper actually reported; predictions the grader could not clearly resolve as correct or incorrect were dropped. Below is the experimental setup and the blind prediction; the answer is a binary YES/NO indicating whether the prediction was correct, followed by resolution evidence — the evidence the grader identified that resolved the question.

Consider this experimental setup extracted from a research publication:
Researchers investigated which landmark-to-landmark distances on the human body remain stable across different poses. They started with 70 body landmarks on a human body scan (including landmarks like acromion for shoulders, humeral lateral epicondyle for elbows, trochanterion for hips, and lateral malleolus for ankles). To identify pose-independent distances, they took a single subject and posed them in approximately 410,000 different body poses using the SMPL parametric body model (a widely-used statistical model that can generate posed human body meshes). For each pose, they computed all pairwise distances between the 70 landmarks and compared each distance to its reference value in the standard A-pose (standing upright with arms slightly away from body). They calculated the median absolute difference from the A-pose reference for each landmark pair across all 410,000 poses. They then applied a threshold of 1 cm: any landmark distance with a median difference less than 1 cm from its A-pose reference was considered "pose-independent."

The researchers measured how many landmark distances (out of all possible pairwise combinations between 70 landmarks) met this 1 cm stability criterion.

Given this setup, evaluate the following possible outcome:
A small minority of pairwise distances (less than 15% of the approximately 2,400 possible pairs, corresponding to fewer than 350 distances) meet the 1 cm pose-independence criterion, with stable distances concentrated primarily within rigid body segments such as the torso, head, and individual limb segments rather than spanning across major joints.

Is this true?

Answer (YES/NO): YES